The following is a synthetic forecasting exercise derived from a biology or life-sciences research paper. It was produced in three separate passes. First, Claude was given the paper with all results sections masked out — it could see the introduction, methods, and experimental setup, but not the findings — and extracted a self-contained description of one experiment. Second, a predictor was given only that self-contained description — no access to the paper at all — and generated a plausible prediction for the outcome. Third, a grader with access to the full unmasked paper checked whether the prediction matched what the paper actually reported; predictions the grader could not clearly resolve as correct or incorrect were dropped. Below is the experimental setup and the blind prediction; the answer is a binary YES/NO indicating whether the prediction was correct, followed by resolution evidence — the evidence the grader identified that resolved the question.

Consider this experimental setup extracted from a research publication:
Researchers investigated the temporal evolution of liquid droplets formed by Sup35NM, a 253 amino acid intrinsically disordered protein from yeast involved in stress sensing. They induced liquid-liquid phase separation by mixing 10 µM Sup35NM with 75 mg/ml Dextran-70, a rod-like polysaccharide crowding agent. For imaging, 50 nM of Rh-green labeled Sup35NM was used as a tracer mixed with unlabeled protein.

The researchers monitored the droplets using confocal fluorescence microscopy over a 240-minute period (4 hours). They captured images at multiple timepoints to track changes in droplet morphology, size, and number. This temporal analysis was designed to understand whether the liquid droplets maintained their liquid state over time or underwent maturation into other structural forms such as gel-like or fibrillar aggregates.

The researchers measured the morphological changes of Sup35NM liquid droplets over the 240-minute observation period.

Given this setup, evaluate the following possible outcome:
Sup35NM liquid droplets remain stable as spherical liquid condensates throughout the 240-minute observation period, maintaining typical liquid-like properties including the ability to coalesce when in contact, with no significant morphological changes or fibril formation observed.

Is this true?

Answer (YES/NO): NO